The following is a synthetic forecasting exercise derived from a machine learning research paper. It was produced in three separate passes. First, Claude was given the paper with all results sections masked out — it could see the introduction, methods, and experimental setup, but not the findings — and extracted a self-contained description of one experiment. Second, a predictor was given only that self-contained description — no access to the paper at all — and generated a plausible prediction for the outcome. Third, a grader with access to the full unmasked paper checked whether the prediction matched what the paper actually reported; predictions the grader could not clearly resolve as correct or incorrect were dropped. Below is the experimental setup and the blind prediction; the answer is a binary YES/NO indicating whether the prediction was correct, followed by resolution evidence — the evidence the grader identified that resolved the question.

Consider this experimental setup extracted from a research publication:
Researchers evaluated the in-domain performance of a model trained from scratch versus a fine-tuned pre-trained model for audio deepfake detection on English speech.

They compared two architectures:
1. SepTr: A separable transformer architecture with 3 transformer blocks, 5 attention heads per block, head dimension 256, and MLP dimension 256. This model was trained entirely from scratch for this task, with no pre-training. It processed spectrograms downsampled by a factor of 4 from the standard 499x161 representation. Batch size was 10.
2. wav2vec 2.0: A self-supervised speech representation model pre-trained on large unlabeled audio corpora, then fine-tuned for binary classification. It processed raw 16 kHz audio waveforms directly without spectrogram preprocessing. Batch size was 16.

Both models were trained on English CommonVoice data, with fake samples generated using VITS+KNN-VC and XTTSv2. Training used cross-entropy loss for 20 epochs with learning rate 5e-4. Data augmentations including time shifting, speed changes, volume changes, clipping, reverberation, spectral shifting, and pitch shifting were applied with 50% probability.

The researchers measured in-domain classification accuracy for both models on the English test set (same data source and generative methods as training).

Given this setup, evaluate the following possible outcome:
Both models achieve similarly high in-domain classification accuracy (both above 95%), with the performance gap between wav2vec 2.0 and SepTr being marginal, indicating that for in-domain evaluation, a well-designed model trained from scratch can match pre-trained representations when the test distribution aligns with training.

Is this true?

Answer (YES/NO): NO